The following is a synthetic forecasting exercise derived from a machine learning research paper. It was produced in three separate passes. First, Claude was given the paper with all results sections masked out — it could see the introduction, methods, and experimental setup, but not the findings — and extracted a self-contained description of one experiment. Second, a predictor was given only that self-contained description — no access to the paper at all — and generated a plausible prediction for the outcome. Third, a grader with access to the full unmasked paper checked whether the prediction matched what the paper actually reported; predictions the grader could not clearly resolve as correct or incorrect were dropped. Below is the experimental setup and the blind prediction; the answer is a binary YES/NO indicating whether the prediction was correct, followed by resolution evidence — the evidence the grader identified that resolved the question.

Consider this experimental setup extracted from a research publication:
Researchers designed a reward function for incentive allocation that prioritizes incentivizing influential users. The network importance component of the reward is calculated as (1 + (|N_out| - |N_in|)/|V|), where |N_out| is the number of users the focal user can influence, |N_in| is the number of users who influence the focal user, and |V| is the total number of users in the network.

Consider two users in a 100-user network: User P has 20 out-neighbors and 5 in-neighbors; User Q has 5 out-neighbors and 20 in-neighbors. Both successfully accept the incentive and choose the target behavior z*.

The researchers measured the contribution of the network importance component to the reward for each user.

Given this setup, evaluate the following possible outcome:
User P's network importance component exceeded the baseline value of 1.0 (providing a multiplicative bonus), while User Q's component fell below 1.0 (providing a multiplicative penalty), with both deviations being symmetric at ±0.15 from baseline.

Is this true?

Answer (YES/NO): NO